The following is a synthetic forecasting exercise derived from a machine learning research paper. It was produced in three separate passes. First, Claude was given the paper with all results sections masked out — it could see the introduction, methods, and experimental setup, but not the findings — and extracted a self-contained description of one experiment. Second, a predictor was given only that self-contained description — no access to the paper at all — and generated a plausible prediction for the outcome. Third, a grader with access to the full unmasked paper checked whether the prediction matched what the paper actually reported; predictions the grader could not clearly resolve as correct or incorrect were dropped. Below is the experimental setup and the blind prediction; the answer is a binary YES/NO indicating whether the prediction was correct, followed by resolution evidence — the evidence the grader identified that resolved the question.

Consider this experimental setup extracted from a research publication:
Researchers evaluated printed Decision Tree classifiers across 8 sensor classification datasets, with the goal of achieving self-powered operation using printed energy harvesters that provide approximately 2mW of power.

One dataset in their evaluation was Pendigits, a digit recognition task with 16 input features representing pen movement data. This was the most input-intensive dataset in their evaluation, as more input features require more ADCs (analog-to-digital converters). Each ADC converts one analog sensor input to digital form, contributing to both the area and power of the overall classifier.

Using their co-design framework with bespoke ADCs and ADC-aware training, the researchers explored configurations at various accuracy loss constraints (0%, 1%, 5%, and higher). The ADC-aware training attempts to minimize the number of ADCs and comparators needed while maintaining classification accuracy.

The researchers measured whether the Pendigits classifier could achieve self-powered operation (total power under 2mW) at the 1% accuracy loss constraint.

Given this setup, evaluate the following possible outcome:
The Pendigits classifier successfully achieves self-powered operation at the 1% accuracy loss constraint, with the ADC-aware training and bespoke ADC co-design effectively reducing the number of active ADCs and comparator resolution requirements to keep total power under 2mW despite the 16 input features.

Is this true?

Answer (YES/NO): NO